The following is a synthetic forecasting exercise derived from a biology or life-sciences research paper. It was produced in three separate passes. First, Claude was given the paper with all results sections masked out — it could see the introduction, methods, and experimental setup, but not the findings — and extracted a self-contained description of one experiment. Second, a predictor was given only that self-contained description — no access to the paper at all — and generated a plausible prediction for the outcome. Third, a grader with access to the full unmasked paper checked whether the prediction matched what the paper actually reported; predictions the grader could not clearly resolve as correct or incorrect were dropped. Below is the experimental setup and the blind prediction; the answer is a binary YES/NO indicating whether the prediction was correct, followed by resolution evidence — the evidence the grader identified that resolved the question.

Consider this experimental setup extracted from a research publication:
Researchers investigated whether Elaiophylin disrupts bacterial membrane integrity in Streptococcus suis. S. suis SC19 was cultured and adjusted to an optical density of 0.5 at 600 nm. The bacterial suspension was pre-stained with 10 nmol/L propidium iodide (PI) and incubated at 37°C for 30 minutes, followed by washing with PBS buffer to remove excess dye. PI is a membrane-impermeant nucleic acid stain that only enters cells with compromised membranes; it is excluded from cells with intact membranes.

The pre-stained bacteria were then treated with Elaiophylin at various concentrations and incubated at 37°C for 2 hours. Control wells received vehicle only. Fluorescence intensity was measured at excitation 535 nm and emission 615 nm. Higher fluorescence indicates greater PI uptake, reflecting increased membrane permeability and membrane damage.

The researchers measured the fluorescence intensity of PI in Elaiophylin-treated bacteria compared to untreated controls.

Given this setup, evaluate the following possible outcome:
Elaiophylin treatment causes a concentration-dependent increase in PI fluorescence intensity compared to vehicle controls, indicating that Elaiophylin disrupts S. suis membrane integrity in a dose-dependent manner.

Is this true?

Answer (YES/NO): YES